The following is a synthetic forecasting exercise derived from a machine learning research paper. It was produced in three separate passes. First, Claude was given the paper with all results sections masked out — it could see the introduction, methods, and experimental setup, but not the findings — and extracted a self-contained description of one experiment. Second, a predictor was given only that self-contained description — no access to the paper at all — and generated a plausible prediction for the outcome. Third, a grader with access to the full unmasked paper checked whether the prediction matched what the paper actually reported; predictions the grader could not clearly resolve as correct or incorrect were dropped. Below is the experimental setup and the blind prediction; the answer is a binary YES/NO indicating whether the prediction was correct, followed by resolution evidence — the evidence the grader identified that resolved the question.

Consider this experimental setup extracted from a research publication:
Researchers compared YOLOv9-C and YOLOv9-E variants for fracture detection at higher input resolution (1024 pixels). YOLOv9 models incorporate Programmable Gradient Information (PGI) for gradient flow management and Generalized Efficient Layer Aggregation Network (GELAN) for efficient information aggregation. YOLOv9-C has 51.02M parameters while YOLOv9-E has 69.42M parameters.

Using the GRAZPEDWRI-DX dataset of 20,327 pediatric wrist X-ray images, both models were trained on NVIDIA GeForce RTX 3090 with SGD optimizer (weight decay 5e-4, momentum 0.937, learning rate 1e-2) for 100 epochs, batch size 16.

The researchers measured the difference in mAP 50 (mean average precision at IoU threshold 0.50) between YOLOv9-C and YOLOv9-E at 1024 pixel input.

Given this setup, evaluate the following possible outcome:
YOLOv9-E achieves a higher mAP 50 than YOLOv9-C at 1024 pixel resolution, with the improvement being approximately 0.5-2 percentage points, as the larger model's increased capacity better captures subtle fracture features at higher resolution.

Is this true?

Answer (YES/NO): NO